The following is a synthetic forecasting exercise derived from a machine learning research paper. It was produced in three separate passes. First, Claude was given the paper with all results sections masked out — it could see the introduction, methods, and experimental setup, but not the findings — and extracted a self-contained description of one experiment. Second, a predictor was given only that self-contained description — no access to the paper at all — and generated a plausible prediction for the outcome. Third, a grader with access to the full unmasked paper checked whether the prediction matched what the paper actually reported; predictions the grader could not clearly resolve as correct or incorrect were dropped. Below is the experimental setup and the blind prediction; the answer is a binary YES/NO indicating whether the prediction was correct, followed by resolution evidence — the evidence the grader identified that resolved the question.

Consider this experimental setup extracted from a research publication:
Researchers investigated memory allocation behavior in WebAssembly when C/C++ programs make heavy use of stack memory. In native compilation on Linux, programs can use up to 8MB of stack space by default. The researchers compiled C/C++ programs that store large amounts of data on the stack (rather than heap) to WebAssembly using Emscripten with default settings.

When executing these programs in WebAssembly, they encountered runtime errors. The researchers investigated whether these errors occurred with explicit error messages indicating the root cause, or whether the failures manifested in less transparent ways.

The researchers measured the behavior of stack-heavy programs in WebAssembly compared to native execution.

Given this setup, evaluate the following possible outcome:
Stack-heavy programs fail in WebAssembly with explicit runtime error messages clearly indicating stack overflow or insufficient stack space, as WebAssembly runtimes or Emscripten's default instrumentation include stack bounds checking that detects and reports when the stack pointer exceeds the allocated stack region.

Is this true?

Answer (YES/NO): NO